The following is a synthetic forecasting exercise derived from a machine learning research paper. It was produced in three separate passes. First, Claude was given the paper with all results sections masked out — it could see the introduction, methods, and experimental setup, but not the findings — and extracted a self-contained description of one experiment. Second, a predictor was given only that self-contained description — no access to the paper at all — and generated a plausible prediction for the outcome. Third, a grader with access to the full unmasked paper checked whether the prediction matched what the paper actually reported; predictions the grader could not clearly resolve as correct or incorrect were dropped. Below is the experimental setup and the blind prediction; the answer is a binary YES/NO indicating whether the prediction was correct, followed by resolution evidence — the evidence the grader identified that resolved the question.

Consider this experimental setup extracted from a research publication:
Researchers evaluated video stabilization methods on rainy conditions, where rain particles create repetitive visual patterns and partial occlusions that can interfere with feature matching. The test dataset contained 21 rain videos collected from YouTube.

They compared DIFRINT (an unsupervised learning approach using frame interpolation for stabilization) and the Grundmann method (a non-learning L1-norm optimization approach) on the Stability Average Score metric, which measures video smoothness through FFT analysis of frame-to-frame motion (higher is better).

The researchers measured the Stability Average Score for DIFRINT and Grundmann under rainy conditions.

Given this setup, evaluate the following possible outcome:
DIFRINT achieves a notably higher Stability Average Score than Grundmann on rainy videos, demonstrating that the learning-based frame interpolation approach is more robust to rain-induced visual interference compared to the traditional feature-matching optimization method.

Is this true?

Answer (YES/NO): NO